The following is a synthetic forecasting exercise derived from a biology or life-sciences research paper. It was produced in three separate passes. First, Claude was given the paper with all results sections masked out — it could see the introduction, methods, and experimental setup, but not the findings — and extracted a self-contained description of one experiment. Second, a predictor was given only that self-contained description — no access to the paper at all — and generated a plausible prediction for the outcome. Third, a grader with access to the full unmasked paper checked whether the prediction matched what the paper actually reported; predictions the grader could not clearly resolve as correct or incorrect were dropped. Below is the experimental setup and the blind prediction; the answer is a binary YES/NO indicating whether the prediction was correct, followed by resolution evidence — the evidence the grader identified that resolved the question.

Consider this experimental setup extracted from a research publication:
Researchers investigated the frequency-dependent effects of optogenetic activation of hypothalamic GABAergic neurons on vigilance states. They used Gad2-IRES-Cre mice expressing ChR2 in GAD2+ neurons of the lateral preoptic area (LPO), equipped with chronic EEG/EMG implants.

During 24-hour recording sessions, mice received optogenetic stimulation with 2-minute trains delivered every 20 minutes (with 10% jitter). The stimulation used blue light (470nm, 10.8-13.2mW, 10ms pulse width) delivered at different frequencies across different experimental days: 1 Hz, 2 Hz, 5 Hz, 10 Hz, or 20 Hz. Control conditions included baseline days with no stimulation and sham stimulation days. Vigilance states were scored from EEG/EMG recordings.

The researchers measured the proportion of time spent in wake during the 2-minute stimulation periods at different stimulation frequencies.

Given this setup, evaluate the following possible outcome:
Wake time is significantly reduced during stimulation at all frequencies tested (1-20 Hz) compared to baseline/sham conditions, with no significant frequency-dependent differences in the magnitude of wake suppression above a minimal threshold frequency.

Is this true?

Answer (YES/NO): NO